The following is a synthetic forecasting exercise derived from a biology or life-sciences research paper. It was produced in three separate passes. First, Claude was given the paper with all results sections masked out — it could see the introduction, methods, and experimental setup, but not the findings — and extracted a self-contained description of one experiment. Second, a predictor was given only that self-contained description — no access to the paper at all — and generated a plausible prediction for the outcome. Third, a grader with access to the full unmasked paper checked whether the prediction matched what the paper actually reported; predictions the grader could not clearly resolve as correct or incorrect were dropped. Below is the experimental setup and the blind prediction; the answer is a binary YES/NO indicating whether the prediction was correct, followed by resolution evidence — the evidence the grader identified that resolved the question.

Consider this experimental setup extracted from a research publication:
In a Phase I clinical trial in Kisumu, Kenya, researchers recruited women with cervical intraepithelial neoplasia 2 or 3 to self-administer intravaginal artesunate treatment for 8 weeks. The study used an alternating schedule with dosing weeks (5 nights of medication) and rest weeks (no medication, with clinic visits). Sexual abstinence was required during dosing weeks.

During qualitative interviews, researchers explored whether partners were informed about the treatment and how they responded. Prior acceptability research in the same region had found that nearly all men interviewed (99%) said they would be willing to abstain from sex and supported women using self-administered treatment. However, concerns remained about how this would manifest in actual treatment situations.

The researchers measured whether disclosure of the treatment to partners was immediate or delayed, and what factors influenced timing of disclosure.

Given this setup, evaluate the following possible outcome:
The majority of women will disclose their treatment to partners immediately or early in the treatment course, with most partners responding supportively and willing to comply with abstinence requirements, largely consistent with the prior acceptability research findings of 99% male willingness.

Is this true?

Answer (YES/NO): NO